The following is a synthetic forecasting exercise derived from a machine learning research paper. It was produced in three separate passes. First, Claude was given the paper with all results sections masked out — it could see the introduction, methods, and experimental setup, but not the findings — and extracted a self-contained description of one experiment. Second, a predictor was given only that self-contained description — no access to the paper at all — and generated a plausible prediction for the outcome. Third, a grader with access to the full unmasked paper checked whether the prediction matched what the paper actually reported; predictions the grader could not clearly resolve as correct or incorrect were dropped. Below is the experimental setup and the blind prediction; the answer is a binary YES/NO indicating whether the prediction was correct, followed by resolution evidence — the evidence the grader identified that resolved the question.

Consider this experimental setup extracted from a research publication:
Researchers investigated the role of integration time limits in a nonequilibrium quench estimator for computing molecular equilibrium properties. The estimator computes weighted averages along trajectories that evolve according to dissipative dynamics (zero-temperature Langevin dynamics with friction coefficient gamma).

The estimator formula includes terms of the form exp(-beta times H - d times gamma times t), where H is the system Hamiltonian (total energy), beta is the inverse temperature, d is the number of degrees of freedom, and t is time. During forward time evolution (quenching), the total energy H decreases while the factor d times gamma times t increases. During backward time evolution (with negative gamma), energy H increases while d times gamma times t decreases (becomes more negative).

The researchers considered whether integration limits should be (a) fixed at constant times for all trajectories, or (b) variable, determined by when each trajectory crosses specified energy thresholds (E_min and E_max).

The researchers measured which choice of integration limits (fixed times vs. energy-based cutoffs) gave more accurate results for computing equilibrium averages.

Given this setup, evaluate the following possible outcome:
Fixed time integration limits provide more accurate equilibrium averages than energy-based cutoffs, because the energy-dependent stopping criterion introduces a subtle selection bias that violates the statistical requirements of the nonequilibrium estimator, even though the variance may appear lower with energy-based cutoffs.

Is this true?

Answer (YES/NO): NO